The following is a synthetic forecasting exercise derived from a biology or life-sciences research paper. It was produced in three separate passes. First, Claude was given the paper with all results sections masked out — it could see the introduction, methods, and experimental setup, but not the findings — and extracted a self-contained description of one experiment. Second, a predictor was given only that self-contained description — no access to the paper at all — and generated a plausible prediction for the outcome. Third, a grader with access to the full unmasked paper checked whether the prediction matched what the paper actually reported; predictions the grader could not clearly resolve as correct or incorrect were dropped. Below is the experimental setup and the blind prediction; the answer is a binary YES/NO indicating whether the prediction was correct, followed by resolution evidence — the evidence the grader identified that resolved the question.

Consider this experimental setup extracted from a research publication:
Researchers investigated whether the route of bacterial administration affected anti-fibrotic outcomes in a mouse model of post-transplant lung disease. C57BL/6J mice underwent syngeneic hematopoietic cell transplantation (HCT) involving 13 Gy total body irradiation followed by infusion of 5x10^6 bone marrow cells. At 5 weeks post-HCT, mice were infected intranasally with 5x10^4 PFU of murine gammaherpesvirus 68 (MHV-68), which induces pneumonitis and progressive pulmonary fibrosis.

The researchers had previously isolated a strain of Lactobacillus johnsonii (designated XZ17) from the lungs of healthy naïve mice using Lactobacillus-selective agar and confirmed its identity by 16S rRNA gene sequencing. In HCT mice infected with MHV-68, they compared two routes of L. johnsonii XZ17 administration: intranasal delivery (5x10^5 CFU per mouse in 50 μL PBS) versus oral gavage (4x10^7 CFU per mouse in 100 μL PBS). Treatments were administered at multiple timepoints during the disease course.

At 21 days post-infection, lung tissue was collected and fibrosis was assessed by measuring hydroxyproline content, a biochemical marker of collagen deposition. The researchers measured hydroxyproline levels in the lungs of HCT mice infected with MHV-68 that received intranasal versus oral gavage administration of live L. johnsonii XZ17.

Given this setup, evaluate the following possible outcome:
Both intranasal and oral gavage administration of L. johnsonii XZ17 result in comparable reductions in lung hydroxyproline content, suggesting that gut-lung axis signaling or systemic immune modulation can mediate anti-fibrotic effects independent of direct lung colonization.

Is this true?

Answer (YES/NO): NO